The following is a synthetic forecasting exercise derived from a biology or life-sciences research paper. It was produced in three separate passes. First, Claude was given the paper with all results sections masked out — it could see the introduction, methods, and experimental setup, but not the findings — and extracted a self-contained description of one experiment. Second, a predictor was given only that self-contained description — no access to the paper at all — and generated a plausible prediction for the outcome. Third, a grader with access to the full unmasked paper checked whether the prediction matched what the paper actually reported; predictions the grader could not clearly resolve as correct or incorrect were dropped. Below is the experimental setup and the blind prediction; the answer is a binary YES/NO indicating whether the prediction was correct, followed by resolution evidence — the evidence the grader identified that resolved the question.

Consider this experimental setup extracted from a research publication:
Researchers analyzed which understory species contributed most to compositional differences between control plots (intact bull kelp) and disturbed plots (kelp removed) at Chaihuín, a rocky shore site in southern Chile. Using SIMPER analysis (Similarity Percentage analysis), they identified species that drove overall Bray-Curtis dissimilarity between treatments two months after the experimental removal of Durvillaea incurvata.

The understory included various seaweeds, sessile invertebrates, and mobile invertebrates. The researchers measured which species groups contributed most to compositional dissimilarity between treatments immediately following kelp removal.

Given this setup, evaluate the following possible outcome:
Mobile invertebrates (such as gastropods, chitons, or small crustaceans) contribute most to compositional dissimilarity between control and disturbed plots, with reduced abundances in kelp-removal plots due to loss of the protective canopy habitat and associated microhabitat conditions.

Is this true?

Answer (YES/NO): NO